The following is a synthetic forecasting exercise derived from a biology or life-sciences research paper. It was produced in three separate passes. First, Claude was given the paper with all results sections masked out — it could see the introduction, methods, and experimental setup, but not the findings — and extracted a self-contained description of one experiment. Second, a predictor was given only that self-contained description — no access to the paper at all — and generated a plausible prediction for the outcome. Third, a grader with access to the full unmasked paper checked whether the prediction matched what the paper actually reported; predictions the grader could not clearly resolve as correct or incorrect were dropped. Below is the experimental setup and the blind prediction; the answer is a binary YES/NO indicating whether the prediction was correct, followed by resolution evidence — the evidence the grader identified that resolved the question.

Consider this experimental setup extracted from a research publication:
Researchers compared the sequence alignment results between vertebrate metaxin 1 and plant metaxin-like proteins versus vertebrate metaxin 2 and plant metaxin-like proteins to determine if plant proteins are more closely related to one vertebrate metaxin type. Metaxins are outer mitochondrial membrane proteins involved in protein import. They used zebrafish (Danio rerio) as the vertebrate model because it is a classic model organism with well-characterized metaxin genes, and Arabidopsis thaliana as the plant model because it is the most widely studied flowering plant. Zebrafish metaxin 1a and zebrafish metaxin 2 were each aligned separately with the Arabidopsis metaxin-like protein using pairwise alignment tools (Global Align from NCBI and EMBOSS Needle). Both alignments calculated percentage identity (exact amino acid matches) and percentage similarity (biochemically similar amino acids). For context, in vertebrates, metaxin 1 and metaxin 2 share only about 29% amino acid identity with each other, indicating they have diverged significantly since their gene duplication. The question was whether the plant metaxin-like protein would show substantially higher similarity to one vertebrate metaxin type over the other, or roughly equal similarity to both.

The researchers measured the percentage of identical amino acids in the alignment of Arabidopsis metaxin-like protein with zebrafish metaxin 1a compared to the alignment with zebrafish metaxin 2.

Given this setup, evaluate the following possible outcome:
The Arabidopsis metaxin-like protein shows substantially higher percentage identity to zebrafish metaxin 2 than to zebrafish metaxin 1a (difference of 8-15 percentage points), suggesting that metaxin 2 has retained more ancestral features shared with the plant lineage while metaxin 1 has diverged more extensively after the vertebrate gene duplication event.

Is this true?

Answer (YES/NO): NO